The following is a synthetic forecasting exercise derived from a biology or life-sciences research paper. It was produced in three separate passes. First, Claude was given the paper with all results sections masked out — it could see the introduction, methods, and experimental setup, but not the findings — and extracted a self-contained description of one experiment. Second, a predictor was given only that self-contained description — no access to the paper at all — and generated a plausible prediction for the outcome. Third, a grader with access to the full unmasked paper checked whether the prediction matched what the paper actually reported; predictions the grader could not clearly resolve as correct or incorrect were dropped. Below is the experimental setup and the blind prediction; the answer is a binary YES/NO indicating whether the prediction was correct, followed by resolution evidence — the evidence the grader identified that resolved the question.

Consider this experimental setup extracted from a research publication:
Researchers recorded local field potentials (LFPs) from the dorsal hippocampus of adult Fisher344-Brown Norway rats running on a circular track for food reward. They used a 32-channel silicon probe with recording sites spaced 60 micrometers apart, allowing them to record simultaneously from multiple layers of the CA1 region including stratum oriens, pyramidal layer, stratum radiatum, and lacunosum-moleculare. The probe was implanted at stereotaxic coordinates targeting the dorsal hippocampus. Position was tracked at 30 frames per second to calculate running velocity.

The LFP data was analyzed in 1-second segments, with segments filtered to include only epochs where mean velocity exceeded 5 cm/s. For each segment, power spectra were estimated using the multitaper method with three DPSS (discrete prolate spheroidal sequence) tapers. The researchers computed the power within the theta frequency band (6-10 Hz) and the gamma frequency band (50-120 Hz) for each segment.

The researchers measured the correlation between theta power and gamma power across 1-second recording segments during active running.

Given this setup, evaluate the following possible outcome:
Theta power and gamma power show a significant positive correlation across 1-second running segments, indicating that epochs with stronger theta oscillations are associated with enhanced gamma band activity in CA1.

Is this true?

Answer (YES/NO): YES